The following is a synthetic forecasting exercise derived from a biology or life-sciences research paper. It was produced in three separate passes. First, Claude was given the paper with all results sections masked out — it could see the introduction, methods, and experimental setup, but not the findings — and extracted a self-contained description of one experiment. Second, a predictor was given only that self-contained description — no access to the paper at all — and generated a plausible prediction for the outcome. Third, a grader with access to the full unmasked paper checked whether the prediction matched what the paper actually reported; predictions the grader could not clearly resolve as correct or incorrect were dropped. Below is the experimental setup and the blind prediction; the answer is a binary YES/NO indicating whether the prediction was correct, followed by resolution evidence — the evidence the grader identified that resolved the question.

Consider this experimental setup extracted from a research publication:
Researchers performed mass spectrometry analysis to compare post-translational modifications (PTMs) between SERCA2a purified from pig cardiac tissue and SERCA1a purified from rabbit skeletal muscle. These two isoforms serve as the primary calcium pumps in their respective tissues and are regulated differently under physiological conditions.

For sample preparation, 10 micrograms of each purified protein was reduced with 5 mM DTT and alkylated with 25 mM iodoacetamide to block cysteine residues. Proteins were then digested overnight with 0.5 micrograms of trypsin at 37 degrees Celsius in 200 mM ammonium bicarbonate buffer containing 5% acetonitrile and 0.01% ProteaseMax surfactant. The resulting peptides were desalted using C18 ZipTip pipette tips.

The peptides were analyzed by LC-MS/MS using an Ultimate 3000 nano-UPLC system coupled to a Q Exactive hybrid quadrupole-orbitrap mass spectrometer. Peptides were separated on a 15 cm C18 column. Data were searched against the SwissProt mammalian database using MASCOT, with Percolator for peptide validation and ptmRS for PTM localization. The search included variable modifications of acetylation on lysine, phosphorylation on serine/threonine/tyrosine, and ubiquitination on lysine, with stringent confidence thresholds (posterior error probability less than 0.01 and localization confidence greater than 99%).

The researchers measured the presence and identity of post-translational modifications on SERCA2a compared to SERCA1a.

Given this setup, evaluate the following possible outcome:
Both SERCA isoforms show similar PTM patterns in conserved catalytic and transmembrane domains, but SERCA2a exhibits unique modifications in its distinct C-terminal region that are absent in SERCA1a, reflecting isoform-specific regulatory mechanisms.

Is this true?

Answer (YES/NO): NO